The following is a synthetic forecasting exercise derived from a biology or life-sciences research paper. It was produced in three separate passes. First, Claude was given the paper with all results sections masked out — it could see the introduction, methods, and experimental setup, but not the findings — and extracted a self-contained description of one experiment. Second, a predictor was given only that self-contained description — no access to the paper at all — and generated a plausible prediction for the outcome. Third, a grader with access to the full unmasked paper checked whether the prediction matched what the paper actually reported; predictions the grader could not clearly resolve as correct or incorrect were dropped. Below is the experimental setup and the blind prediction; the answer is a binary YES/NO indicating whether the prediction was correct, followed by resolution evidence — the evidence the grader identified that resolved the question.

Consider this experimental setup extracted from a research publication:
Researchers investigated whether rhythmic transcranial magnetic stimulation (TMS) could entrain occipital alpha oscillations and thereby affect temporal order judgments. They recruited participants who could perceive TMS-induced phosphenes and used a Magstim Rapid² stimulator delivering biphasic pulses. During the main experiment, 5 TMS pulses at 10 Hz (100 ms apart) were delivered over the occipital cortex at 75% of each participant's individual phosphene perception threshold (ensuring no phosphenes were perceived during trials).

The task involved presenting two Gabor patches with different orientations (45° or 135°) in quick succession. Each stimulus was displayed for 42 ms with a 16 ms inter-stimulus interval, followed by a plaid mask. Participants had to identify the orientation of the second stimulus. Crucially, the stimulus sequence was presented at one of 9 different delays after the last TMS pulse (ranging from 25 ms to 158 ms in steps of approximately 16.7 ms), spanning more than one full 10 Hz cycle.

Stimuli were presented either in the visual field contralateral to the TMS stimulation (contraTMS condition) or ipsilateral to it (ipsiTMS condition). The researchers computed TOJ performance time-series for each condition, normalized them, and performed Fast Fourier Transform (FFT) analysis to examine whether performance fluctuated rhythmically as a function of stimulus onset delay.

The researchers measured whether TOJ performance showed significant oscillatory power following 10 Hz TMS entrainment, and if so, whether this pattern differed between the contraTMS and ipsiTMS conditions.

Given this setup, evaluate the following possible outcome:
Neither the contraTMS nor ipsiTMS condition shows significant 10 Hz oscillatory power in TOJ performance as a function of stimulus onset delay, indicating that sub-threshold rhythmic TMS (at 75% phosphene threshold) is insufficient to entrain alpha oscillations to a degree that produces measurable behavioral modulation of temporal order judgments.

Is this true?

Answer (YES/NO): NO